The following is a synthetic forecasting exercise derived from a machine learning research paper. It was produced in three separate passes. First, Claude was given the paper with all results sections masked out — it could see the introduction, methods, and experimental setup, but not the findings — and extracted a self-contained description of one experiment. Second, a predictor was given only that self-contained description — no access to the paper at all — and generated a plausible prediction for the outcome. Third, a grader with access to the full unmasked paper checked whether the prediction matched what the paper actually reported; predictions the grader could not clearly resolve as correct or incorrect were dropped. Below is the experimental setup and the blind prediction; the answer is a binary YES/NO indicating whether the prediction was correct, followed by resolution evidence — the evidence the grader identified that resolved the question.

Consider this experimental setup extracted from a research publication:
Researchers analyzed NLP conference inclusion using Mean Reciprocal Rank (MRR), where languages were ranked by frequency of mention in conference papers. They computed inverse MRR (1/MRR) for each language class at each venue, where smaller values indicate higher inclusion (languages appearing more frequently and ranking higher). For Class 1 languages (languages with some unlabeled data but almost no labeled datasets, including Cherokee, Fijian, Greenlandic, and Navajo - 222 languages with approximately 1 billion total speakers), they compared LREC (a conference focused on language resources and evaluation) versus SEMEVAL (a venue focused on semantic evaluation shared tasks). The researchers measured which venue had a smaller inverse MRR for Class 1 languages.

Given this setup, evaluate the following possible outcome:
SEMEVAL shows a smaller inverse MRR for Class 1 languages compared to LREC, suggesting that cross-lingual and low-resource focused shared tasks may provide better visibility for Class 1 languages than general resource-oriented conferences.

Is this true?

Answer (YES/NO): NO